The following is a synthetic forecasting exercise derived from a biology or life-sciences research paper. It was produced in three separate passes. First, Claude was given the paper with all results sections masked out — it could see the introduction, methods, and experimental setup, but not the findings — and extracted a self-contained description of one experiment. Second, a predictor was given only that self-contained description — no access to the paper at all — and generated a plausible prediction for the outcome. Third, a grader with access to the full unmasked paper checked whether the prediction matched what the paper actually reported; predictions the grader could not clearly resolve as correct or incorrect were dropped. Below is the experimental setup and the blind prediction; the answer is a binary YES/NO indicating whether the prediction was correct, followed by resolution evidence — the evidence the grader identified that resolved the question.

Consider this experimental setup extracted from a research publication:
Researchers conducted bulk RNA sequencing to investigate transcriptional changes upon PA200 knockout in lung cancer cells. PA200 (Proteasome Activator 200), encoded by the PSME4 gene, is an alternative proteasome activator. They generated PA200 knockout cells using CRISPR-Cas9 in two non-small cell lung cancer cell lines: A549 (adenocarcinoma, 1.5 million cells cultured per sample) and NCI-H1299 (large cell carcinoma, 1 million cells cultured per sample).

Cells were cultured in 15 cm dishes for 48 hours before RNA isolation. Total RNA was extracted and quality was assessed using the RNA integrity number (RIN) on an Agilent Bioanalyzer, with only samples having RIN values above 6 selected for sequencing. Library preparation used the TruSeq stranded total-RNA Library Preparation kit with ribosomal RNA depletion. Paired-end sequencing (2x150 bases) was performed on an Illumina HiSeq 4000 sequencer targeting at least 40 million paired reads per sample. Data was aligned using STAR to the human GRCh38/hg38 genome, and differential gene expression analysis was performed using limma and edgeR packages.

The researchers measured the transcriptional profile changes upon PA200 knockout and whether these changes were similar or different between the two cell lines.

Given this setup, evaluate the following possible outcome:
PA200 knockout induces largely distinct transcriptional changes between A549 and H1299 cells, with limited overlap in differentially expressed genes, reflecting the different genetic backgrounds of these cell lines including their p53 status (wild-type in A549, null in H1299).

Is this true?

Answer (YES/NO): YES